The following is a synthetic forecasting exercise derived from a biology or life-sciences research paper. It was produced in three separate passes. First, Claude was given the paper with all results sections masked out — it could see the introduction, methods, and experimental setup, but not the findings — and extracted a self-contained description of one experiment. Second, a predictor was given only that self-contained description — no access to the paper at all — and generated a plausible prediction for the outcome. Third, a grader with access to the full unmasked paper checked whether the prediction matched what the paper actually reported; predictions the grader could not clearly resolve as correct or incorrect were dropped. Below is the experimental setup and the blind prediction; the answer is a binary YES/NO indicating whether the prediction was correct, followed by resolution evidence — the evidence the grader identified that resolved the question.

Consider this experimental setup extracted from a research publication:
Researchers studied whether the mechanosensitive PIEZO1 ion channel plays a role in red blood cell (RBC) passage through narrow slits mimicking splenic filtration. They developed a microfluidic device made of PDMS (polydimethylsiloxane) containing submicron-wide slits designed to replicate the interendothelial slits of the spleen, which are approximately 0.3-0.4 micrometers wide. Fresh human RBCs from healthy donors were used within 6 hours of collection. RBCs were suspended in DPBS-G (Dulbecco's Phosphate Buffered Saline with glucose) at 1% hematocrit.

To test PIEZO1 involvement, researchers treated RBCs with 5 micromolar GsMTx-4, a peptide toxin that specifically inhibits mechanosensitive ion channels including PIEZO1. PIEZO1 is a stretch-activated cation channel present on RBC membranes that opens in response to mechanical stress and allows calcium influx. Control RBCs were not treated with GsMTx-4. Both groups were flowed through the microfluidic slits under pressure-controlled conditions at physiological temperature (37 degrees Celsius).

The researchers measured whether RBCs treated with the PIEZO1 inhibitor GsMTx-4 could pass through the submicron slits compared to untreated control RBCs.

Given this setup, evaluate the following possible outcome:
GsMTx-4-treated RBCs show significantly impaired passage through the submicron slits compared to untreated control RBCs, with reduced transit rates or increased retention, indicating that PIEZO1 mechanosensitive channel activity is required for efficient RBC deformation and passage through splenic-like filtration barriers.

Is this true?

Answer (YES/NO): NO